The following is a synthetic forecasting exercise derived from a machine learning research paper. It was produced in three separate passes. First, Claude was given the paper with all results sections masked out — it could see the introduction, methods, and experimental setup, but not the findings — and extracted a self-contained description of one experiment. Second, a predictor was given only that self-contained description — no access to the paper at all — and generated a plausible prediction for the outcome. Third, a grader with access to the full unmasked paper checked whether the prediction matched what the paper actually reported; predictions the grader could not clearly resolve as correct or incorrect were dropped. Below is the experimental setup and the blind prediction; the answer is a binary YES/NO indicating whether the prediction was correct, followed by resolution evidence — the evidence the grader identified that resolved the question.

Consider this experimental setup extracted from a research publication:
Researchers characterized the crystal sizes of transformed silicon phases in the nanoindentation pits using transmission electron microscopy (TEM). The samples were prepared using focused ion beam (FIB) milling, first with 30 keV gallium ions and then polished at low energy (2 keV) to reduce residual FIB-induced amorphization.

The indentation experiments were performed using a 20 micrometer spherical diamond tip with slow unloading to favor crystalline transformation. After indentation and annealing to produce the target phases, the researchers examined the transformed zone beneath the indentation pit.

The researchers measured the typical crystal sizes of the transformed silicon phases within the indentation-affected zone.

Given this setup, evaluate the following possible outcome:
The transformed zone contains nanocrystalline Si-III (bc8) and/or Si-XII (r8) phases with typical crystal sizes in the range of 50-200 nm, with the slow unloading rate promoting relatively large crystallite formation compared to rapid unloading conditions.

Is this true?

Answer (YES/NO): NO